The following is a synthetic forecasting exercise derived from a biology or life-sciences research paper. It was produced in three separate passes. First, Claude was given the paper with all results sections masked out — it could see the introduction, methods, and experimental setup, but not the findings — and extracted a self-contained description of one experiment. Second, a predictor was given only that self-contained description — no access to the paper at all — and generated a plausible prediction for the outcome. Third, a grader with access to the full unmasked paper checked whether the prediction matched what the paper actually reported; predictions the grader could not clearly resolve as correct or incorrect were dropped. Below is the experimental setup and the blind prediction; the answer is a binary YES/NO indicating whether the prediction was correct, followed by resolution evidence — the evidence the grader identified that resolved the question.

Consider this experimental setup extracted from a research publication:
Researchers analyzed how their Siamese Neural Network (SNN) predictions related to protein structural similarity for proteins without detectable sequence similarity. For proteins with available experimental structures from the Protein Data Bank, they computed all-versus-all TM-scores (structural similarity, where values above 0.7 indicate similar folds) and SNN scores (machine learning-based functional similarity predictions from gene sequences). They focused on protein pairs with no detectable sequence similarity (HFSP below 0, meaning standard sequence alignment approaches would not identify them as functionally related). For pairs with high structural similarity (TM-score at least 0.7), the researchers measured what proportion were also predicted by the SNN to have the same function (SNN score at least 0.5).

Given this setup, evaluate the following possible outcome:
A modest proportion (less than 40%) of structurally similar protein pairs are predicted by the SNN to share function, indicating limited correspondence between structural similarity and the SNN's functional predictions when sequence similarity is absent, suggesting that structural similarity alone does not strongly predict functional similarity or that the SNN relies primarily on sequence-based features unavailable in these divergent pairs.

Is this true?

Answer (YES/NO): NO